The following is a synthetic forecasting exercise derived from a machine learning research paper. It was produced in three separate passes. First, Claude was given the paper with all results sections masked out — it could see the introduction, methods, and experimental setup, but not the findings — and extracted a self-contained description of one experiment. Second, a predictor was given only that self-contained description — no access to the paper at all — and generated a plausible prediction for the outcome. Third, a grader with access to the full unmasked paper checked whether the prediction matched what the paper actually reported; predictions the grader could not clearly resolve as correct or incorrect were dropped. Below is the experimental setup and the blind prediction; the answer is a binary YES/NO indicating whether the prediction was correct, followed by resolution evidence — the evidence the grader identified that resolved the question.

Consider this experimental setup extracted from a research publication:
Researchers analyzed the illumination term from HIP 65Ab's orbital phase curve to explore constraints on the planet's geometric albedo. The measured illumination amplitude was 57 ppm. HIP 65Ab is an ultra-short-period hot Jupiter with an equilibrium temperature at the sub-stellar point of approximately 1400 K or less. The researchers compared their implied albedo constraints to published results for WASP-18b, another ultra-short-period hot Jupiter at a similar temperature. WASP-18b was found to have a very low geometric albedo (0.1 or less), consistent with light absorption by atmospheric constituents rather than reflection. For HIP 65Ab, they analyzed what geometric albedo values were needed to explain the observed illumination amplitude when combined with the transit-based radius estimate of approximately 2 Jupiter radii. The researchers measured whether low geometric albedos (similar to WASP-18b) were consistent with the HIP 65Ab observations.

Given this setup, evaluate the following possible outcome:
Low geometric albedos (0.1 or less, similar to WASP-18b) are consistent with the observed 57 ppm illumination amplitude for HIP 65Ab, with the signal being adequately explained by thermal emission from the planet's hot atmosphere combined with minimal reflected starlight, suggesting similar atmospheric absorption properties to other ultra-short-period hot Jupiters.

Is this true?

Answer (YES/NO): NO